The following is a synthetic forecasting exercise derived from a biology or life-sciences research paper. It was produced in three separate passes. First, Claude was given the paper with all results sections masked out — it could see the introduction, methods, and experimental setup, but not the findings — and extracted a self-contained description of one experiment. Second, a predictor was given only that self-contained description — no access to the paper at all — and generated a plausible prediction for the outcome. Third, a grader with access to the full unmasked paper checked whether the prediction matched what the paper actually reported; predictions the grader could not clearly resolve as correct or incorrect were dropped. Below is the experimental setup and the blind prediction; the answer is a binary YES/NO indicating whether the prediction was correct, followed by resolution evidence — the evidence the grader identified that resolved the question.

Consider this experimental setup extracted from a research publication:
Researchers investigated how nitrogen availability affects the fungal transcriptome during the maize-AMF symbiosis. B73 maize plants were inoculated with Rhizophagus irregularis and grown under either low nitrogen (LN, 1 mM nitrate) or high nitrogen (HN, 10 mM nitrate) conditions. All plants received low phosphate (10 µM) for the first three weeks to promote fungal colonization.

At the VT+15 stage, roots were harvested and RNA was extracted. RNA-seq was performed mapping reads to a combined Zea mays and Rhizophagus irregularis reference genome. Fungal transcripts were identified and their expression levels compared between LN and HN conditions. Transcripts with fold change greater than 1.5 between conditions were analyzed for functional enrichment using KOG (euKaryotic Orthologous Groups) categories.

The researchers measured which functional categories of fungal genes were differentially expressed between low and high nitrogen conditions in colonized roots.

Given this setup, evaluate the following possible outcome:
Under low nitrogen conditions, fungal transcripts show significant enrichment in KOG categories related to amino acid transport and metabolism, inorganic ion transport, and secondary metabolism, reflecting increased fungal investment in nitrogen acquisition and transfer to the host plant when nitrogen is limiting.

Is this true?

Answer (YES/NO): NO